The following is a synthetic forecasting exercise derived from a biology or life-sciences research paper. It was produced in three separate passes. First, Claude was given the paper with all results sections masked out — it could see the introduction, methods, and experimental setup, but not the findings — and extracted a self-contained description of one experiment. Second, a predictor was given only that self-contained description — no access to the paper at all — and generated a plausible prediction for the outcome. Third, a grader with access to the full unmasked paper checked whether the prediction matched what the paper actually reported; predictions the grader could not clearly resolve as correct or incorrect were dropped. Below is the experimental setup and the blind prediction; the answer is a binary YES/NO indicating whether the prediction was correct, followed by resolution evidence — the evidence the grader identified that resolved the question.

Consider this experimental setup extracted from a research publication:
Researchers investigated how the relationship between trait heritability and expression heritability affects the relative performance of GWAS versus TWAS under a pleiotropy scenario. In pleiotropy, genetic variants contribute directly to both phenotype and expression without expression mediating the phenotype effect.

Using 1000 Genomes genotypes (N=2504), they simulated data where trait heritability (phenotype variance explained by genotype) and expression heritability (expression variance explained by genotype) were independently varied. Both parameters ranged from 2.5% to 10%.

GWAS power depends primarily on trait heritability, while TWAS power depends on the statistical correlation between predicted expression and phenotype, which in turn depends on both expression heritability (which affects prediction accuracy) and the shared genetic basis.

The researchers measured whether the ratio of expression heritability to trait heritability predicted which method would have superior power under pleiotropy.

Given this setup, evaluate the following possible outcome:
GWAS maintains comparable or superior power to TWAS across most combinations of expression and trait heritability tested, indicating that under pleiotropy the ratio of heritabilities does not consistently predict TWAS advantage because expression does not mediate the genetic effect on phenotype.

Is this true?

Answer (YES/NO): NO